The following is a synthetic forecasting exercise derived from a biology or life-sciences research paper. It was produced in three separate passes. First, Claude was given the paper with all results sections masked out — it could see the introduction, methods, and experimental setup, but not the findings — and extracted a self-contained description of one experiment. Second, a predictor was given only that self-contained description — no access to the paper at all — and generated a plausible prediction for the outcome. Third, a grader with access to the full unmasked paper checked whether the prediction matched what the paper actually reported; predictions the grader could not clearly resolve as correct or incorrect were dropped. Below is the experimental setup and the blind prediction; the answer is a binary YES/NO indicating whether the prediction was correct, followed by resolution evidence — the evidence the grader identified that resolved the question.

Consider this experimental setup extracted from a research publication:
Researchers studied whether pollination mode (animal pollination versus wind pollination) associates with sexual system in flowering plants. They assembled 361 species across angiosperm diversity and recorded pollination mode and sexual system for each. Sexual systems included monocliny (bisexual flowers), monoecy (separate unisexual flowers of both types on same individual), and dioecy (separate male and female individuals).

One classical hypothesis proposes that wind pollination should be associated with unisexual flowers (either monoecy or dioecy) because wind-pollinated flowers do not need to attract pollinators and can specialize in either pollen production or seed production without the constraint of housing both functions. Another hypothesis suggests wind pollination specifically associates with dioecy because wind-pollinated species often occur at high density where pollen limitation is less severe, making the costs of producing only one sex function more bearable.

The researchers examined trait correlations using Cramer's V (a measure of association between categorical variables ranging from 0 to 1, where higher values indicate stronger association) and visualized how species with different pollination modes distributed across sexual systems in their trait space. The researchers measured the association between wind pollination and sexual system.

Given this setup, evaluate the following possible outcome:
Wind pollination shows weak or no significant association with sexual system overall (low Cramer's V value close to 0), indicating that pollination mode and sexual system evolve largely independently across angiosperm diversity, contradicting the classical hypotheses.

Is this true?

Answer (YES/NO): NO